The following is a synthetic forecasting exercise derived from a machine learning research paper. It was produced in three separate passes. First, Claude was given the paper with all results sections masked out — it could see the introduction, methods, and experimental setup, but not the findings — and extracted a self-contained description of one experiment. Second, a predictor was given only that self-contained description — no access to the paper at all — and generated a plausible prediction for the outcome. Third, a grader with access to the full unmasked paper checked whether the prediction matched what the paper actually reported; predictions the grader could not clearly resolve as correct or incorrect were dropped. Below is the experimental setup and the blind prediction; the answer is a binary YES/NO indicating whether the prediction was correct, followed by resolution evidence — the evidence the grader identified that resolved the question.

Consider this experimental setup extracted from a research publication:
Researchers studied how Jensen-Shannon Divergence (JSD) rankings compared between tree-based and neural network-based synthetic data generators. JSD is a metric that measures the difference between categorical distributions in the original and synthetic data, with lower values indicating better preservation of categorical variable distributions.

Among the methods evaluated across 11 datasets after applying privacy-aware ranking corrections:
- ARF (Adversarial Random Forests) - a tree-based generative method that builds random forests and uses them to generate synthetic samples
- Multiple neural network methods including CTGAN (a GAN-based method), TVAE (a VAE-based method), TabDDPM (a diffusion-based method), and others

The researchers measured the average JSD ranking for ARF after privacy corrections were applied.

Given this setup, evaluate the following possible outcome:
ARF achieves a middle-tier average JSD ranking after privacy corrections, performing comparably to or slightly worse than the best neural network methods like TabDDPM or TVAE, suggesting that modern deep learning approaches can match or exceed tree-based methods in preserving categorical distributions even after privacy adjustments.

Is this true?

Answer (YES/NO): NO